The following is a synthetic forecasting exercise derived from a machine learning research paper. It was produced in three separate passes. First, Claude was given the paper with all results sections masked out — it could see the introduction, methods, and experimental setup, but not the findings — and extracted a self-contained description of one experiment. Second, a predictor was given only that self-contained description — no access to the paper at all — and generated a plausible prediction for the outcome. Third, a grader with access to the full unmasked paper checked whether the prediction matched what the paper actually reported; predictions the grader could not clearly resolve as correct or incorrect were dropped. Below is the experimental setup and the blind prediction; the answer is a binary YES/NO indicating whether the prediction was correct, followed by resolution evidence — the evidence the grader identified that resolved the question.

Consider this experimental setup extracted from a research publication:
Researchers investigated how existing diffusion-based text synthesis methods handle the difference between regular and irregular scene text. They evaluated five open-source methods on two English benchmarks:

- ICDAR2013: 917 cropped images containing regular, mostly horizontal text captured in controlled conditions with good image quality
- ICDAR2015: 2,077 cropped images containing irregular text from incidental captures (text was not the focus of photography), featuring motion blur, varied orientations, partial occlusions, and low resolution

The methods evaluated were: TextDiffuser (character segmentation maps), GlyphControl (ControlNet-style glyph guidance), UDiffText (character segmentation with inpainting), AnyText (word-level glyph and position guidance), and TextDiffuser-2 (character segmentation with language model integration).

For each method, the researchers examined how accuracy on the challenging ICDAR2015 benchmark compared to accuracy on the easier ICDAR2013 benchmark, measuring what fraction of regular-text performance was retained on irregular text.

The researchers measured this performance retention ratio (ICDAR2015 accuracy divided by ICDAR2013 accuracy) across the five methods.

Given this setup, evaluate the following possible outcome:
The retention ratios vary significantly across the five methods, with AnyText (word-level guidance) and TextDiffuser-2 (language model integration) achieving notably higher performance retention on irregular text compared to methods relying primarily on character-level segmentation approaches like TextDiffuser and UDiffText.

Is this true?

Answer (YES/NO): NO